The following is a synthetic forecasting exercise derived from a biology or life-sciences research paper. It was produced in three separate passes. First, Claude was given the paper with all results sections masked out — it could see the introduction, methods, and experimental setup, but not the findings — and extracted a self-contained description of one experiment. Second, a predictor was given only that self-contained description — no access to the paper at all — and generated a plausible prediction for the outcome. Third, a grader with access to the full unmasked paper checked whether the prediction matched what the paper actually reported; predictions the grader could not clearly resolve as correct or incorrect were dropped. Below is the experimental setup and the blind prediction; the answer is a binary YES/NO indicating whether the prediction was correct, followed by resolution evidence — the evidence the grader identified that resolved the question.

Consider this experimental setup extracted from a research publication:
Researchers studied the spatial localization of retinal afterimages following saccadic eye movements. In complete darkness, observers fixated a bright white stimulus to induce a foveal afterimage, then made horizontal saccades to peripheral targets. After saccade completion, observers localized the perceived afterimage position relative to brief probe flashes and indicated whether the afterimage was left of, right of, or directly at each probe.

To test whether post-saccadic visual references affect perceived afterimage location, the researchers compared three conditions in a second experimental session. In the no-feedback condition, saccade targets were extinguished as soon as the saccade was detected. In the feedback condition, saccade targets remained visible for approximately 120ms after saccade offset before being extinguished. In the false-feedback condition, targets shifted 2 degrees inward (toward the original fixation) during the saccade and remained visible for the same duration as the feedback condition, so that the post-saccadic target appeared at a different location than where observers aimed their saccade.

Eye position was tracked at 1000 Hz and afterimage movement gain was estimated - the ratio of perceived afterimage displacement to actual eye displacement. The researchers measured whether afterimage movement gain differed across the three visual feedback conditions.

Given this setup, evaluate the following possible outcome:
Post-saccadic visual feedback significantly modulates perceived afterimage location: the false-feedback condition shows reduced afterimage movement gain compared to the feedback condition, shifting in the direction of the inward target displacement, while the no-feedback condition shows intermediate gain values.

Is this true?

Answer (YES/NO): NO